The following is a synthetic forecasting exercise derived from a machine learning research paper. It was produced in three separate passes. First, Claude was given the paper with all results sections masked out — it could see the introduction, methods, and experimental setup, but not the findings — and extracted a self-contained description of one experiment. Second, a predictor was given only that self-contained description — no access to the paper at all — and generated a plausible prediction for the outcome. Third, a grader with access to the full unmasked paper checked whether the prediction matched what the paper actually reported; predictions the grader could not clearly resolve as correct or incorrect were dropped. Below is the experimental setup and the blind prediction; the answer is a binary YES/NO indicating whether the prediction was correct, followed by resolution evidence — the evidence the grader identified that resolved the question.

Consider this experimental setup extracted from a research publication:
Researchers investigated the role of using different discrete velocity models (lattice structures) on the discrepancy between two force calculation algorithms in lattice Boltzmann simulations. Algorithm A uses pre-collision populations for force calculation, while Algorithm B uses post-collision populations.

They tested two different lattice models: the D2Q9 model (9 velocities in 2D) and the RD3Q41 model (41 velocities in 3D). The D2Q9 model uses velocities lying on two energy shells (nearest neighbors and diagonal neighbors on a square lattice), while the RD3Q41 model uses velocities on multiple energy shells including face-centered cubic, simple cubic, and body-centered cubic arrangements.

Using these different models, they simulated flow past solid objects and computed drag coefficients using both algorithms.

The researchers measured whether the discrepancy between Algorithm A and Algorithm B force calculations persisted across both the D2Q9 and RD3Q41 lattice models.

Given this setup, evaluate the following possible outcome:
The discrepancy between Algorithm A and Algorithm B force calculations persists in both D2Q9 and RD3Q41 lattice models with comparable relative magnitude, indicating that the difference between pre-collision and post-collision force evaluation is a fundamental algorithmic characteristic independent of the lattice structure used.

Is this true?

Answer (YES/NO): YES